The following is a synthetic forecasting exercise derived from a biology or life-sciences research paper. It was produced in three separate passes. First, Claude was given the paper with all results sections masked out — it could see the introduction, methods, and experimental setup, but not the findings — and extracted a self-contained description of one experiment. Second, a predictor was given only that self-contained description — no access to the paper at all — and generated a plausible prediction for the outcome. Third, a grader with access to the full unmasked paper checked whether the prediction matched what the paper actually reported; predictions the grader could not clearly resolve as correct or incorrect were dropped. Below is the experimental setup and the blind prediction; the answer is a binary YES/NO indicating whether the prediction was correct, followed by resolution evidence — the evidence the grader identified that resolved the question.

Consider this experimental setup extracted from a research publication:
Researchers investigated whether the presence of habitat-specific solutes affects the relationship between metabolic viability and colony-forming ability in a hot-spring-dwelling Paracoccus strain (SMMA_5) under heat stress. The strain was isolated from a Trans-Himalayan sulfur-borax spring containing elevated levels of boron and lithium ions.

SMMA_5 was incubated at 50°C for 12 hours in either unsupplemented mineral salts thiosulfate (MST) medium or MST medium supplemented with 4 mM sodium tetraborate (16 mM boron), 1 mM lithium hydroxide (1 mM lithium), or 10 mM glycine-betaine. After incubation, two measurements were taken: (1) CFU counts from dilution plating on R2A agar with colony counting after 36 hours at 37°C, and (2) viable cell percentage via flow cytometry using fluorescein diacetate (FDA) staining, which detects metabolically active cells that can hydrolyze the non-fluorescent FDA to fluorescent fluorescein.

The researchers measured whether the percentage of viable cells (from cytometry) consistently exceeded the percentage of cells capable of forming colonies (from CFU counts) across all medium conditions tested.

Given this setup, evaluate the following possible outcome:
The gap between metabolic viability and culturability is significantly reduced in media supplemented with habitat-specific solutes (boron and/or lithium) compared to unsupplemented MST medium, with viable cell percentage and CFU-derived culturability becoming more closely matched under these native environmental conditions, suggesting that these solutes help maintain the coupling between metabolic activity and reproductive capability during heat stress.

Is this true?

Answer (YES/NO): NO